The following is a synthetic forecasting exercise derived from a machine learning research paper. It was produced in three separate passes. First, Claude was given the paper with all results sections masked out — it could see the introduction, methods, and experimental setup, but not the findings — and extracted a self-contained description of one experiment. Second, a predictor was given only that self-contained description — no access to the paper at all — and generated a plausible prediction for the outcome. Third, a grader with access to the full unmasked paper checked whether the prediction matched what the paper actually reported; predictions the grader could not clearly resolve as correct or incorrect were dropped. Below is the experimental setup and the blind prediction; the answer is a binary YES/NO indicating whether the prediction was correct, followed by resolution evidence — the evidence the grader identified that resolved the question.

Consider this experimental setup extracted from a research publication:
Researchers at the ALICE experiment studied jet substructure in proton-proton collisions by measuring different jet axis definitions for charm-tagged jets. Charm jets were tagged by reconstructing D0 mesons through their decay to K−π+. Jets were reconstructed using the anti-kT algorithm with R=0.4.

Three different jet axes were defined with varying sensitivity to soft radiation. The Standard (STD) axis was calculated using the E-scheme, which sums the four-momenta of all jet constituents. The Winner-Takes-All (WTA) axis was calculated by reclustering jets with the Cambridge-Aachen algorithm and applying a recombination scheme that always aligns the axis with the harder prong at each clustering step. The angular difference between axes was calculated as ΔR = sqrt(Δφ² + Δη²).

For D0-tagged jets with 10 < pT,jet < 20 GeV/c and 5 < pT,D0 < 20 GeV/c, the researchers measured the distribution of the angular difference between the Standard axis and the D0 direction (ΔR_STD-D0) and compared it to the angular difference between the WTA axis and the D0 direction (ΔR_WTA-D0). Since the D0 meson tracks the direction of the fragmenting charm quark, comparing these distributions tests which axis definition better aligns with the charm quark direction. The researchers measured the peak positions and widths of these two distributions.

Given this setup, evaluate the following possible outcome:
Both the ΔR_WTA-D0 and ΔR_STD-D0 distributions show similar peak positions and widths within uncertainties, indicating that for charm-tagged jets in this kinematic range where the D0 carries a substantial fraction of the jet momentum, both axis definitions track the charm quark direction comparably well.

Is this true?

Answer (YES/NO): NO